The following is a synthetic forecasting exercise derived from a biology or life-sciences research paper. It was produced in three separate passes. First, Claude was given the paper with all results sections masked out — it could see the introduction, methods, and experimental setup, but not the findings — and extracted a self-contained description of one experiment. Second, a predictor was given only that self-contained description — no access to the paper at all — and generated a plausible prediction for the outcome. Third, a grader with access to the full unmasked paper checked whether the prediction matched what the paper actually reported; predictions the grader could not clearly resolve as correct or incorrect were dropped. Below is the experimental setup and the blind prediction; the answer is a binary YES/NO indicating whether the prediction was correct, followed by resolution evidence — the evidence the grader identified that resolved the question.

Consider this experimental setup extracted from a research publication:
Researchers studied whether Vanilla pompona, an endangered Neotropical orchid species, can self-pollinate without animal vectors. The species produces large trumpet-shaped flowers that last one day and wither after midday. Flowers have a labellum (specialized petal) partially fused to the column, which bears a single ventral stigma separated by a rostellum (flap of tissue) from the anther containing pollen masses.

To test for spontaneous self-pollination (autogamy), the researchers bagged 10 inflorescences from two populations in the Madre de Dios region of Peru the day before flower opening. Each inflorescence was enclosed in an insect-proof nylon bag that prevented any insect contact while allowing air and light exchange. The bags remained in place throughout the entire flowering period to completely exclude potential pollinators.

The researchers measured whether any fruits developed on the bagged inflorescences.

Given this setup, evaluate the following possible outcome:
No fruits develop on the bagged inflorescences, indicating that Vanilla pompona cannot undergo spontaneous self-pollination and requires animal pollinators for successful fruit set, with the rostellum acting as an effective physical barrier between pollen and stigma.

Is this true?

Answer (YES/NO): YES